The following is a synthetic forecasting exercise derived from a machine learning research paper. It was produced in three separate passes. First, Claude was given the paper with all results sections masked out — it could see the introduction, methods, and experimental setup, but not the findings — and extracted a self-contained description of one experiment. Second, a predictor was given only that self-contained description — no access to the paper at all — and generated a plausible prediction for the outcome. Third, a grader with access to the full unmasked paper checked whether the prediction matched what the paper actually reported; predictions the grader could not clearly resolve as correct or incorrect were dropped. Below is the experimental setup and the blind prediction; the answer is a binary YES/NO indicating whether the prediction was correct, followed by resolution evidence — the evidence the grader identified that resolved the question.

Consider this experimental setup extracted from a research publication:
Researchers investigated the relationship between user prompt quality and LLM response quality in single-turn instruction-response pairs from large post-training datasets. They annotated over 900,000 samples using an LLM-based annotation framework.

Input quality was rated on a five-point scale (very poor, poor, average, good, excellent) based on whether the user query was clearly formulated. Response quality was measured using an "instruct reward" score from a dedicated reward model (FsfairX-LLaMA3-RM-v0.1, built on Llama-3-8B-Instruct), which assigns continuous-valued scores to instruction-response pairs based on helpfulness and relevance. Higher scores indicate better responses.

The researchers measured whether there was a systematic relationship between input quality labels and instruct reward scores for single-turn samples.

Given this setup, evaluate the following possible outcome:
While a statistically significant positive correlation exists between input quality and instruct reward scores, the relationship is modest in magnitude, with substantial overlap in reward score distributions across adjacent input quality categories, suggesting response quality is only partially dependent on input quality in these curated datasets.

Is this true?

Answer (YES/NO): NO